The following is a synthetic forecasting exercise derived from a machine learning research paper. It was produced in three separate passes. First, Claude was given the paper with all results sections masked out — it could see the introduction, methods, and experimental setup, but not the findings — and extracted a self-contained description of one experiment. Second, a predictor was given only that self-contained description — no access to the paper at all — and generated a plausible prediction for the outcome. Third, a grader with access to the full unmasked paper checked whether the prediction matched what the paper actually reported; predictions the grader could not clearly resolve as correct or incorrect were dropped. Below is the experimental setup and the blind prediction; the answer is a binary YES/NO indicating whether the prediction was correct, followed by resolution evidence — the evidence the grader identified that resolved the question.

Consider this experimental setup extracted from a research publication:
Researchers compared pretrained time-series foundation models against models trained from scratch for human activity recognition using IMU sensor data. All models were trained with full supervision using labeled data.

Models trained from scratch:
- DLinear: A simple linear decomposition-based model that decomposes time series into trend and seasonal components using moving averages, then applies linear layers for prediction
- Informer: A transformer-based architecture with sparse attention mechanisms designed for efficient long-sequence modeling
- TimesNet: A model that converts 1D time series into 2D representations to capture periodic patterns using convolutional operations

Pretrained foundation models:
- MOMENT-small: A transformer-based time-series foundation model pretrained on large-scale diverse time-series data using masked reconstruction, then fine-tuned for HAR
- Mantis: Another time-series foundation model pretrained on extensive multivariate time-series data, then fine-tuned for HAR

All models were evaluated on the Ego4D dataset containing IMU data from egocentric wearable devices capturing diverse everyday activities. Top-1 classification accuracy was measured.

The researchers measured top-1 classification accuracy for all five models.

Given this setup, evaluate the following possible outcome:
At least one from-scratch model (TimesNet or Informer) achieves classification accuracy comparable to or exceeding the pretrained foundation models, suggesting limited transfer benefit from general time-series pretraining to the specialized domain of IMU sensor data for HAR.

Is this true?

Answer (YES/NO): NO